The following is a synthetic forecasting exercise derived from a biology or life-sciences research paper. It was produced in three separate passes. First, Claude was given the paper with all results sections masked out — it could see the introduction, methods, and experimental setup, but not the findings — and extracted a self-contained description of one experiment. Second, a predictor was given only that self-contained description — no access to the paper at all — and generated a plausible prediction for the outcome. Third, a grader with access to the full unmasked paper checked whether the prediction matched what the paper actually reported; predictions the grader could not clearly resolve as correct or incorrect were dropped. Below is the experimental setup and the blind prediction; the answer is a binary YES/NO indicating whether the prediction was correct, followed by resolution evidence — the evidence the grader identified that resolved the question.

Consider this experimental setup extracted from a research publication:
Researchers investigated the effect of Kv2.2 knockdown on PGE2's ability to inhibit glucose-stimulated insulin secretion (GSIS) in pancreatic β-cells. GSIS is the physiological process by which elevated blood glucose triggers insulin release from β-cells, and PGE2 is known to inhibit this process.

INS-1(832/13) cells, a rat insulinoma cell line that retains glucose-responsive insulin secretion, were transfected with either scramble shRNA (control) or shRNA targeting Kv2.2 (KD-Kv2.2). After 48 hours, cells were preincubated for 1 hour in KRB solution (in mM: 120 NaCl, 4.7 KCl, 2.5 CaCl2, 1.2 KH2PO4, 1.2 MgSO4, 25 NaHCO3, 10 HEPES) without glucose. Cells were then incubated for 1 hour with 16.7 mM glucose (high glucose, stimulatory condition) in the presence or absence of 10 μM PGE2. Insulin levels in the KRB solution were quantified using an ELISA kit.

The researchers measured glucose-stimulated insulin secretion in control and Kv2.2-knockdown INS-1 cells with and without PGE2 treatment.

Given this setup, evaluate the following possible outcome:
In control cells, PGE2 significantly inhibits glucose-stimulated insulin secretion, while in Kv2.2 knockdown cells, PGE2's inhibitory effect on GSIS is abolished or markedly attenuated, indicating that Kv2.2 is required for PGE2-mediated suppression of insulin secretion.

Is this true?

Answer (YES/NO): YES